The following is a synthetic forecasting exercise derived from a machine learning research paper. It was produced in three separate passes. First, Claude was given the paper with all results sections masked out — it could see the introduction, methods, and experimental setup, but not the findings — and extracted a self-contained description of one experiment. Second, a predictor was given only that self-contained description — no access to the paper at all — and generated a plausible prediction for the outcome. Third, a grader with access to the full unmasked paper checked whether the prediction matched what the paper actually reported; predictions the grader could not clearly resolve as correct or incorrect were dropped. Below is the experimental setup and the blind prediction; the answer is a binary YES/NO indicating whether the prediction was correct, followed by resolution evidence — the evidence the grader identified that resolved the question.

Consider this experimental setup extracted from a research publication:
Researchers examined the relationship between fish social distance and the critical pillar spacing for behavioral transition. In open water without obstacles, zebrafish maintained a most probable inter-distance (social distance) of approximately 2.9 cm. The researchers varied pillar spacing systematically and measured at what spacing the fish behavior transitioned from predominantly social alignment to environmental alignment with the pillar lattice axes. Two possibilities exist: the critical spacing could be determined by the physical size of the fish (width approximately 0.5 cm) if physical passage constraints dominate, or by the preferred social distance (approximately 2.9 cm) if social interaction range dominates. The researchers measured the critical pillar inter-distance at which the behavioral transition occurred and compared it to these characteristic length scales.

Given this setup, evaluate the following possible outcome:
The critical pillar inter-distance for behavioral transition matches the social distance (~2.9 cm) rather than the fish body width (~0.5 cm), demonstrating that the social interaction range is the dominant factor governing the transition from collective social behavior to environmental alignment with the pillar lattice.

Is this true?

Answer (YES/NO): YES